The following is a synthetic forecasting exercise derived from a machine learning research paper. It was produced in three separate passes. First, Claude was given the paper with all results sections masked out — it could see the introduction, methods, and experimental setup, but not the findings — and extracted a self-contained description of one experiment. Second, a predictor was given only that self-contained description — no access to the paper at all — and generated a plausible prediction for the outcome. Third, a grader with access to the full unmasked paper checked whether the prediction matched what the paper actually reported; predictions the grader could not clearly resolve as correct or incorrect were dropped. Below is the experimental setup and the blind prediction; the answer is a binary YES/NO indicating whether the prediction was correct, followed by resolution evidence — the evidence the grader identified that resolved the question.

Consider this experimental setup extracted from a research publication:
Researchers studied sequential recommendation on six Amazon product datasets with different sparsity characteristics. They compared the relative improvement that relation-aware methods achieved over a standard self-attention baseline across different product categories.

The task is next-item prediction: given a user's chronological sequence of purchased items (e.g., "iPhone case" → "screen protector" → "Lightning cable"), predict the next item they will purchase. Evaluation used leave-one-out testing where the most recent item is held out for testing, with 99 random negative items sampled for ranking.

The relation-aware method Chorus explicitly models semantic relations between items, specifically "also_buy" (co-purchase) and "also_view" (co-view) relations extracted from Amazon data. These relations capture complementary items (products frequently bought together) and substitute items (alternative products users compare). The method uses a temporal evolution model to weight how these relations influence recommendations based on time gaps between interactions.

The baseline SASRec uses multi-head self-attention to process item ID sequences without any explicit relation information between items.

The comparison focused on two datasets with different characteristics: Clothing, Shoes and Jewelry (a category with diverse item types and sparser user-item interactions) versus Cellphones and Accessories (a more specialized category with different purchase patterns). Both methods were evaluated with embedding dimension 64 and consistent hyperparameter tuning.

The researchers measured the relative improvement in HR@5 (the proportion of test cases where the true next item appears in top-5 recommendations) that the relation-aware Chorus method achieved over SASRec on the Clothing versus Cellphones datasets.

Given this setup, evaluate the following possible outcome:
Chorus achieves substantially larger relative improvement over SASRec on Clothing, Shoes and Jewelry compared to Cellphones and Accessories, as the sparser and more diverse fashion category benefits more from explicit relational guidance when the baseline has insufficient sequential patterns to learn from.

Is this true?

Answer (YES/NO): YES